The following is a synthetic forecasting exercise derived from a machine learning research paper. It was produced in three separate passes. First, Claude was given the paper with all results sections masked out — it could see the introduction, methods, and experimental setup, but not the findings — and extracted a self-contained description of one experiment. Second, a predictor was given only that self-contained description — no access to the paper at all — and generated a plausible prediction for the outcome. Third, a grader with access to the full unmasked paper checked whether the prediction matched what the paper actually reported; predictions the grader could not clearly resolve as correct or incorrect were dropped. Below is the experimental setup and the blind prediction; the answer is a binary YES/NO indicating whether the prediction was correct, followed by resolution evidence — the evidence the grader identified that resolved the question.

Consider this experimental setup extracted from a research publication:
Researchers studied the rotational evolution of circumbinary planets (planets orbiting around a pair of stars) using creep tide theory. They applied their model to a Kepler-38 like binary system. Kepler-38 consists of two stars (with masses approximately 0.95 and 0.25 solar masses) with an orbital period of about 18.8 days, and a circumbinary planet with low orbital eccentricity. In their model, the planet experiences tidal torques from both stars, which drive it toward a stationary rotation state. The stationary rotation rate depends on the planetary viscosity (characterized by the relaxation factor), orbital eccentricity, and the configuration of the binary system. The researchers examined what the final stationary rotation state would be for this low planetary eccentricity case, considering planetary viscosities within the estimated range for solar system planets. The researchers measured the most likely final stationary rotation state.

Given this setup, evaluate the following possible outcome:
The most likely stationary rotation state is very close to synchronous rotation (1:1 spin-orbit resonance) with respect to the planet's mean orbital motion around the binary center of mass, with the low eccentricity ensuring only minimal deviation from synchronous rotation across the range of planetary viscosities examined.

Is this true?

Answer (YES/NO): YES